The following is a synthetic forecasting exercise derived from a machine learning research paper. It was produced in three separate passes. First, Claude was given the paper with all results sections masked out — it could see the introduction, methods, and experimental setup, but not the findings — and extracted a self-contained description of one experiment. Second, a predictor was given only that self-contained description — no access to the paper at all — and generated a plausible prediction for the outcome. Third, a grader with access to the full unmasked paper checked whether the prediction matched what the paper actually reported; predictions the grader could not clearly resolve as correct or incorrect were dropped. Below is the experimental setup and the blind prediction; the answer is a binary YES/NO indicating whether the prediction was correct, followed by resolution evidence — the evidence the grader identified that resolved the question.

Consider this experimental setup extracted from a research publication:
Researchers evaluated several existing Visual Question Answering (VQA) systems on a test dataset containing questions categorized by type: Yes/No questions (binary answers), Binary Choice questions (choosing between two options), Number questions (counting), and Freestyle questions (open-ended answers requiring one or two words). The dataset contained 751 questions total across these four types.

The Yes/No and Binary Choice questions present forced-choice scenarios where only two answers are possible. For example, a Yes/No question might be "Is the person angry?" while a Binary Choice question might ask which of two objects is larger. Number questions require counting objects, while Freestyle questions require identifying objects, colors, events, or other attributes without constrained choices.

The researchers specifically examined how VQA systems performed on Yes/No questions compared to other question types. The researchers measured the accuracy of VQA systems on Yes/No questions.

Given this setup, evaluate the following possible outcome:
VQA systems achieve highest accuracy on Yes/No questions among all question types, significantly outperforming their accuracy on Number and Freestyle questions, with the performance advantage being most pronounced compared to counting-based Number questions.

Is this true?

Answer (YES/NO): NO